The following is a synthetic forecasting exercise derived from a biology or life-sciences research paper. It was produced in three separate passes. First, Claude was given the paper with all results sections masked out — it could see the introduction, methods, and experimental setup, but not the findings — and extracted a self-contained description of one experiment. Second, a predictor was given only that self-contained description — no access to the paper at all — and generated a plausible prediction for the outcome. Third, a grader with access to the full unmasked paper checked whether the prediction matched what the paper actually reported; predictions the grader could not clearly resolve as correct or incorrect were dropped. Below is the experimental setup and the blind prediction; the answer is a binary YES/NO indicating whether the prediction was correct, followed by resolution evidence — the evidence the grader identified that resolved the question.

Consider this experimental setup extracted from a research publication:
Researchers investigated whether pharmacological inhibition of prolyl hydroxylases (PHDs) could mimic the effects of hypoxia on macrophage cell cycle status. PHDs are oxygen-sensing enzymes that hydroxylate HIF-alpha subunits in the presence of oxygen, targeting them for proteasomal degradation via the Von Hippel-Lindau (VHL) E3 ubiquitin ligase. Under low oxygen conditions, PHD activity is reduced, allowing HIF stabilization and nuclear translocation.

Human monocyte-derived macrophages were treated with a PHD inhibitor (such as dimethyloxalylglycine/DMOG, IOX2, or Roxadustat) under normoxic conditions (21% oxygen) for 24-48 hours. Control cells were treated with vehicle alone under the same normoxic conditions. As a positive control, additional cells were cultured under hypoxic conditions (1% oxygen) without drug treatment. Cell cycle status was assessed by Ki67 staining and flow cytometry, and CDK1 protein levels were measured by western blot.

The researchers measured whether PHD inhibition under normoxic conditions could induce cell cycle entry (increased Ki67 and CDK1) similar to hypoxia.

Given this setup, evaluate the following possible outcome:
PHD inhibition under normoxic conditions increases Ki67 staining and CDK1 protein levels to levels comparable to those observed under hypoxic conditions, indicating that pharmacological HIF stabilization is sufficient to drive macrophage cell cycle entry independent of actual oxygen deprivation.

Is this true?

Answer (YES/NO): YES